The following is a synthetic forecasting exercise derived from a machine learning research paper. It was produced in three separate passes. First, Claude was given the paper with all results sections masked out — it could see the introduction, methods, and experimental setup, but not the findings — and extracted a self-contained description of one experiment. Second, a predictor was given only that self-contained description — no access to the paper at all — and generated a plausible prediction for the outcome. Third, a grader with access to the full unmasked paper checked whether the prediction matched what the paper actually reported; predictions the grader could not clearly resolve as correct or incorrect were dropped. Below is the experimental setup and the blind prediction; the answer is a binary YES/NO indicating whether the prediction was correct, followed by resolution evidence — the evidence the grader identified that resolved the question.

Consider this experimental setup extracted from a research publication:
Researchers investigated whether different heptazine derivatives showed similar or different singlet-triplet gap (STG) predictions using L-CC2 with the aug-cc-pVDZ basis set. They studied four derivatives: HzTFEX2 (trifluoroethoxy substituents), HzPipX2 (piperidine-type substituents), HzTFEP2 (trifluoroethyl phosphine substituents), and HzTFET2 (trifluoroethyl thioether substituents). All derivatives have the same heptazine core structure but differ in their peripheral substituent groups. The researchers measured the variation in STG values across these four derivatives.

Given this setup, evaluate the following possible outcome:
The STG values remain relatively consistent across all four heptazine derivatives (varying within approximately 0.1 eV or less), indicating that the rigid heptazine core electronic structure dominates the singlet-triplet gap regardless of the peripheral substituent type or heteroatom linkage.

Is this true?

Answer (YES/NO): YES